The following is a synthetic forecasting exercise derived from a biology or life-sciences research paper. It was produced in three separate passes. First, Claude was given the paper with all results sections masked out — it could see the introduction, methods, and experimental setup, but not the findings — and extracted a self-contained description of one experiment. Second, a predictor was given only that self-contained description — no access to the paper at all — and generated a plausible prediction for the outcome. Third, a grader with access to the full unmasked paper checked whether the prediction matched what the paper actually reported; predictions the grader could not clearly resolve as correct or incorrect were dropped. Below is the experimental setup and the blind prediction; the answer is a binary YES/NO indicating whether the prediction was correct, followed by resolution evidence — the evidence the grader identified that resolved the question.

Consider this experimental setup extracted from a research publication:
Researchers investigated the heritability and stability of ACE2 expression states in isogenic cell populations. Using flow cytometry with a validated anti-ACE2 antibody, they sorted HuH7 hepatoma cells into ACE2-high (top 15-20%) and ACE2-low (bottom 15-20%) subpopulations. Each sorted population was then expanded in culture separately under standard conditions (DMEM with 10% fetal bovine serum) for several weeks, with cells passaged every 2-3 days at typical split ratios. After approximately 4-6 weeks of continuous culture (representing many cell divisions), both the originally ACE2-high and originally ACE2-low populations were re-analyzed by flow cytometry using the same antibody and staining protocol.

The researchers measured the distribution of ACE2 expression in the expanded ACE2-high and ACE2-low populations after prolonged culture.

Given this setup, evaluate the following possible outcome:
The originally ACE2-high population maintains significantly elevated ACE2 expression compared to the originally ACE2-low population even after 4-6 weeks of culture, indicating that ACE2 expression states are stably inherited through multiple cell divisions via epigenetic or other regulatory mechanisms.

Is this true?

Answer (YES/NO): NO